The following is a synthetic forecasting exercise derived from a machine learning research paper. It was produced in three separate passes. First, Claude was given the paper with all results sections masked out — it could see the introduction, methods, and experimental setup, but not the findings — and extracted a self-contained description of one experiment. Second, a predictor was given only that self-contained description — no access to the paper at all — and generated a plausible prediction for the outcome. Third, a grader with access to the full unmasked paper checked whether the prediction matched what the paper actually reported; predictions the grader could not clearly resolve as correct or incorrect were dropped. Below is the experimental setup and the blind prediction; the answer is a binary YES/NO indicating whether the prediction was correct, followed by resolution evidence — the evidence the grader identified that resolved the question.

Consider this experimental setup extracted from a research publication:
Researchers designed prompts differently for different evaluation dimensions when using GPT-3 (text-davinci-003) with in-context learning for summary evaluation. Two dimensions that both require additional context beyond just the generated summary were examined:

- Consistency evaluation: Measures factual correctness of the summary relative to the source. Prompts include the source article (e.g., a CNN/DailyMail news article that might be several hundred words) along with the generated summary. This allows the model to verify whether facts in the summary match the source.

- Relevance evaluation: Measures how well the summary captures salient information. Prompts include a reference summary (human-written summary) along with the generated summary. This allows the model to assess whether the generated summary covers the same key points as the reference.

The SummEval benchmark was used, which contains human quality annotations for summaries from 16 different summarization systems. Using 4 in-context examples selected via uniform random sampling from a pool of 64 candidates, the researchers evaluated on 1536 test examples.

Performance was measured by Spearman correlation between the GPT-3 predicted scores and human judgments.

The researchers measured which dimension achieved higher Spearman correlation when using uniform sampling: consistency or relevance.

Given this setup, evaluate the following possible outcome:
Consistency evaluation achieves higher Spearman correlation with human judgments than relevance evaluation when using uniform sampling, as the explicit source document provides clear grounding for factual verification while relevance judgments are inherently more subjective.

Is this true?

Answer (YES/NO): YES